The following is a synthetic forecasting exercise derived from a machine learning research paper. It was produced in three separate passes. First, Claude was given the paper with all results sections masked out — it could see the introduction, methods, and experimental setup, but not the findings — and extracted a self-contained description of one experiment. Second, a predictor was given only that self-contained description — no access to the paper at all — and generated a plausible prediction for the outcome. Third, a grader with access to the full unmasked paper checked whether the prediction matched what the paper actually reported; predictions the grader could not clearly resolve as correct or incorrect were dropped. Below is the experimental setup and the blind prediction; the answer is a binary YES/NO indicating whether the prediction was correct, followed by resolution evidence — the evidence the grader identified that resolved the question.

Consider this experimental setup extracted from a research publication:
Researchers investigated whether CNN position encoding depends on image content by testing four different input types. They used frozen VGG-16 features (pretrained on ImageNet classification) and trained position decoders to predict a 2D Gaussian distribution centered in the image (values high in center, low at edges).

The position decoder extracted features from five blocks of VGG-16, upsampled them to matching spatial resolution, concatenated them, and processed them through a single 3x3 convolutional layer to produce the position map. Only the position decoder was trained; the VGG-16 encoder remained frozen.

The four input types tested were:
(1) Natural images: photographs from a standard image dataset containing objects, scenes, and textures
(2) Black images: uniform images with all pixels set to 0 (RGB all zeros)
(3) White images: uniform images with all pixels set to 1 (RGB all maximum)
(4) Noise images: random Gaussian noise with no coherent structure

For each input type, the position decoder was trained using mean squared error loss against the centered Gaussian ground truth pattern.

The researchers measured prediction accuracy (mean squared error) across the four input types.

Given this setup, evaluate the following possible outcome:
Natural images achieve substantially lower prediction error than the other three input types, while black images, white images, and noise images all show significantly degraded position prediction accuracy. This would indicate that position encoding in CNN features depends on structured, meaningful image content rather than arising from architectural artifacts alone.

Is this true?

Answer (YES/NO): NO